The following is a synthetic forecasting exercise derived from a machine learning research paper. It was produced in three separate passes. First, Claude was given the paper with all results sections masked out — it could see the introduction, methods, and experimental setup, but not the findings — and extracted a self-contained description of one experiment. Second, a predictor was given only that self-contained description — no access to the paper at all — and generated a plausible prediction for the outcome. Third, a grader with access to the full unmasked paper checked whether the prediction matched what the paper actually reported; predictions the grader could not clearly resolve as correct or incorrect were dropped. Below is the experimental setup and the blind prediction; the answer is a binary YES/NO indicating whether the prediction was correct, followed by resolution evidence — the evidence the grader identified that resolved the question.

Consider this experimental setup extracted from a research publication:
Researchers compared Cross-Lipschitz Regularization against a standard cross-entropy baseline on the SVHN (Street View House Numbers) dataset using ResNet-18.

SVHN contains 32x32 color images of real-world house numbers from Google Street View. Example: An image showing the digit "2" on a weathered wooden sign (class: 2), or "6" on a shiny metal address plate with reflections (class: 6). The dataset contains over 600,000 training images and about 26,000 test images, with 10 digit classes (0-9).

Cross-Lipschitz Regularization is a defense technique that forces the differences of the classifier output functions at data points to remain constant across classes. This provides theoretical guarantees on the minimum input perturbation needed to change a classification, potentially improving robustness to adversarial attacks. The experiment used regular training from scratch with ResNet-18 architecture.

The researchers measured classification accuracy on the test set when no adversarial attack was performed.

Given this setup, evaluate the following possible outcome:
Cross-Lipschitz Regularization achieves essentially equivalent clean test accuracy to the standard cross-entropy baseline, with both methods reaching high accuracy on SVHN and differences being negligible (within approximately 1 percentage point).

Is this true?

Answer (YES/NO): NO